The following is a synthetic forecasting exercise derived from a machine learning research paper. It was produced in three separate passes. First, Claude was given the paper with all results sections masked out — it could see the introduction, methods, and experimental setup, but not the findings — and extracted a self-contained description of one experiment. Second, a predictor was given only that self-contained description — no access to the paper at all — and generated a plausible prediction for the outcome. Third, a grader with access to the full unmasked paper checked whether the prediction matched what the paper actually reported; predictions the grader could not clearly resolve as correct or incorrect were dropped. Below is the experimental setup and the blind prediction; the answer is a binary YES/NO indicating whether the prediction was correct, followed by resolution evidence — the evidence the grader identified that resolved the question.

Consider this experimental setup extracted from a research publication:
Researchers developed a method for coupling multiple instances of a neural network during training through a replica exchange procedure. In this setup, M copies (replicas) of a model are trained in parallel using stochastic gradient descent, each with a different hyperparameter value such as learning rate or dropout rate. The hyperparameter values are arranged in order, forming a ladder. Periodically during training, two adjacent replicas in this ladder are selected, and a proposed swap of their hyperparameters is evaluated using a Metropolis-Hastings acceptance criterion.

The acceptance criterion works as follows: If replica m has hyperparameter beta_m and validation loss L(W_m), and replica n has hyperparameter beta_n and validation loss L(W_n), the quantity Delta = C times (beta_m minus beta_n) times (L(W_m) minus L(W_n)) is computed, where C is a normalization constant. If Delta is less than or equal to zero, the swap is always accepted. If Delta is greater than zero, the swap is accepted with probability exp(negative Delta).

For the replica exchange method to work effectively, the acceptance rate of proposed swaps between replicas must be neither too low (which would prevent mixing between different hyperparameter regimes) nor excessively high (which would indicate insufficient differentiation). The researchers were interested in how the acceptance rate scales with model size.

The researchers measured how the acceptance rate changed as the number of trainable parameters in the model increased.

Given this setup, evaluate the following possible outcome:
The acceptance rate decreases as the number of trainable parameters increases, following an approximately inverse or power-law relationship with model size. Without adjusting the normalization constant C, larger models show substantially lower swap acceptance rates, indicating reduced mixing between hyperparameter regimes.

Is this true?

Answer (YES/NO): NO